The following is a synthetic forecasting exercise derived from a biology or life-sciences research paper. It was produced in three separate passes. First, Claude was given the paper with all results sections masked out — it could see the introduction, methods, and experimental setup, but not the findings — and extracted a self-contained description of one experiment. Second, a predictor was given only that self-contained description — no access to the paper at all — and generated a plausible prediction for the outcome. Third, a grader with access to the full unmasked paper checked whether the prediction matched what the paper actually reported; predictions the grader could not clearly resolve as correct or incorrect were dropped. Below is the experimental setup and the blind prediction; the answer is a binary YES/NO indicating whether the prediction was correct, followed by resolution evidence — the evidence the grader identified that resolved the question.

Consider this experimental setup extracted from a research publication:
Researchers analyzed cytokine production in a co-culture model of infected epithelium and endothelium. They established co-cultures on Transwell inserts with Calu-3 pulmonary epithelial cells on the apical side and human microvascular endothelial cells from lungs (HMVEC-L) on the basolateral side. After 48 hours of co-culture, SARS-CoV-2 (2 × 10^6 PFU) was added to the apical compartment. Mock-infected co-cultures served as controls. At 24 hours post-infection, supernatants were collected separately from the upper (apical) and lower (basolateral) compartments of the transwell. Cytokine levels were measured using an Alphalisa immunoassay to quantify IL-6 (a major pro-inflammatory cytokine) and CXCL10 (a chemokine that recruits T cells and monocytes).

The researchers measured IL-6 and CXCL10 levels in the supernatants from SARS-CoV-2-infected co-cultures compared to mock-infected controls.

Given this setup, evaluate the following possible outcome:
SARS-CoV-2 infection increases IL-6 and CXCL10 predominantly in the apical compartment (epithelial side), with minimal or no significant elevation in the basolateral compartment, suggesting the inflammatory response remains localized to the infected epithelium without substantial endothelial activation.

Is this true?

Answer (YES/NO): NO